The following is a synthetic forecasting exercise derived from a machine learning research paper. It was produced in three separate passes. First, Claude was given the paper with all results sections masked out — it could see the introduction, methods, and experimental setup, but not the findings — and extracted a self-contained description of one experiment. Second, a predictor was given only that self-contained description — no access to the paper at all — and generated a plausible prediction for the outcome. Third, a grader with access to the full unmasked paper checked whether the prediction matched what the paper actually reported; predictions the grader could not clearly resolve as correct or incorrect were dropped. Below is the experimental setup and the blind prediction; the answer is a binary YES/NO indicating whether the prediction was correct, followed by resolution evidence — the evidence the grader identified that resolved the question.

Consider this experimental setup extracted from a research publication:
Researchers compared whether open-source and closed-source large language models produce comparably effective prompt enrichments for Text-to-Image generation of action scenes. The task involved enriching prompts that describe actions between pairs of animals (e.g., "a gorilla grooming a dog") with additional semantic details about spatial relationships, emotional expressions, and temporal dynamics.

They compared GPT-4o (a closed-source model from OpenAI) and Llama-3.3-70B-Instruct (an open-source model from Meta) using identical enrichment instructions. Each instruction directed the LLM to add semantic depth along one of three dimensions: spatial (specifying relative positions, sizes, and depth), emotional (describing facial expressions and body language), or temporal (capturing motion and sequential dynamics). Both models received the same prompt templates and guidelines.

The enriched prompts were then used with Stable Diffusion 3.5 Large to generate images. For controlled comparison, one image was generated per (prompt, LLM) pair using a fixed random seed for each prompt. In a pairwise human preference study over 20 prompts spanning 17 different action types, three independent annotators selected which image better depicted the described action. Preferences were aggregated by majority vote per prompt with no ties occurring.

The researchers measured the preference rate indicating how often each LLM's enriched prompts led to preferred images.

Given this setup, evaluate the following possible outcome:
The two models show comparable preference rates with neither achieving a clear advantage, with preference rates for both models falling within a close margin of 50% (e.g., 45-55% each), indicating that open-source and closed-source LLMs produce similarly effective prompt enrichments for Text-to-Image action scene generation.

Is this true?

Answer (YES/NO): YES